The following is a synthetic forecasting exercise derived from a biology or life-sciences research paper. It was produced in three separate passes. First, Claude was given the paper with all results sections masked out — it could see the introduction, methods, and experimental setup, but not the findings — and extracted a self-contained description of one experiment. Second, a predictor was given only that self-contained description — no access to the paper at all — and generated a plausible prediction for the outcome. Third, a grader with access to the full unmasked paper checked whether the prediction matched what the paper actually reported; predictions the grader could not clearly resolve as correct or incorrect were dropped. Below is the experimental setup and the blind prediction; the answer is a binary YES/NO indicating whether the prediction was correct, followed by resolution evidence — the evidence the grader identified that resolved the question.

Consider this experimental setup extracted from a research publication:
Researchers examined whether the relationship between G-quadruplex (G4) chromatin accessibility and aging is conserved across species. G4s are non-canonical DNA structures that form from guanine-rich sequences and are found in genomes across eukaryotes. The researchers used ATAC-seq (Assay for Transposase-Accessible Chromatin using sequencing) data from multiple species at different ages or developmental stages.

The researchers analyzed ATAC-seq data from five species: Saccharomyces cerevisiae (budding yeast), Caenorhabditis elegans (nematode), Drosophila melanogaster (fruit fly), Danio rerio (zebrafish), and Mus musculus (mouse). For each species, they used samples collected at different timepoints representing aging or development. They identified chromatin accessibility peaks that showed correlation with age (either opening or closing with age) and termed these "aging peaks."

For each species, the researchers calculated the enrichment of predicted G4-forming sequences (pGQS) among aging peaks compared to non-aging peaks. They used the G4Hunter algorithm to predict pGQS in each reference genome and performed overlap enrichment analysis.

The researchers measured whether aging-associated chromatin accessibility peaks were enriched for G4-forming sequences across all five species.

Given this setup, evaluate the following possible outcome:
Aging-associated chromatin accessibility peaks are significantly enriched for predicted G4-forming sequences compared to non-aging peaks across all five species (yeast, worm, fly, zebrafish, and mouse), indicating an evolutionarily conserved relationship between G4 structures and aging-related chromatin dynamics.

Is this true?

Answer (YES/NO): YES